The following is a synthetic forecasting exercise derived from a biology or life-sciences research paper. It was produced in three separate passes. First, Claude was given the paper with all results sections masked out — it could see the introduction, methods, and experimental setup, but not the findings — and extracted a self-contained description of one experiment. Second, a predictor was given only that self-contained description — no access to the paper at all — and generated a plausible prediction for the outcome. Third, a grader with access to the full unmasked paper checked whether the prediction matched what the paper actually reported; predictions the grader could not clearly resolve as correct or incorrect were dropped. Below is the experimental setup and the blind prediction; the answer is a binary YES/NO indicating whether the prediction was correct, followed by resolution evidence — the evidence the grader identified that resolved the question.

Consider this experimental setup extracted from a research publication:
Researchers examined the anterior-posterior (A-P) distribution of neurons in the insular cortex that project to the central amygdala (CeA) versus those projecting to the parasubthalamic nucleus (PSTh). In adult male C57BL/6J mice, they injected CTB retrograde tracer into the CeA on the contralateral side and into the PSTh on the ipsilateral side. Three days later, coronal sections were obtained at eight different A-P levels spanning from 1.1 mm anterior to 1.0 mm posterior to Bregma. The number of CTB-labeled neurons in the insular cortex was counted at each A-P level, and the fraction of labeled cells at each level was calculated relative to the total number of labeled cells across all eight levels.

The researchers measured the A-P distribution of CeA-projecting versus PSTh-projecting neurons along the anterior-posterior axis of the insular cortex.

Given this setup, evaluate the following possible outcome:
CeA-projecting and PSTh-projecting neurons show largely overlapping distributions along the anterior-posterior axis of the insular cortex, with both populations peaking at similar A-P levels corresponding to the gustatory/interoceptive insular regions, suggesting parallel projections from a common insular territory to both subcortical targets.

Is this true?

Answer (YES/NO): NO